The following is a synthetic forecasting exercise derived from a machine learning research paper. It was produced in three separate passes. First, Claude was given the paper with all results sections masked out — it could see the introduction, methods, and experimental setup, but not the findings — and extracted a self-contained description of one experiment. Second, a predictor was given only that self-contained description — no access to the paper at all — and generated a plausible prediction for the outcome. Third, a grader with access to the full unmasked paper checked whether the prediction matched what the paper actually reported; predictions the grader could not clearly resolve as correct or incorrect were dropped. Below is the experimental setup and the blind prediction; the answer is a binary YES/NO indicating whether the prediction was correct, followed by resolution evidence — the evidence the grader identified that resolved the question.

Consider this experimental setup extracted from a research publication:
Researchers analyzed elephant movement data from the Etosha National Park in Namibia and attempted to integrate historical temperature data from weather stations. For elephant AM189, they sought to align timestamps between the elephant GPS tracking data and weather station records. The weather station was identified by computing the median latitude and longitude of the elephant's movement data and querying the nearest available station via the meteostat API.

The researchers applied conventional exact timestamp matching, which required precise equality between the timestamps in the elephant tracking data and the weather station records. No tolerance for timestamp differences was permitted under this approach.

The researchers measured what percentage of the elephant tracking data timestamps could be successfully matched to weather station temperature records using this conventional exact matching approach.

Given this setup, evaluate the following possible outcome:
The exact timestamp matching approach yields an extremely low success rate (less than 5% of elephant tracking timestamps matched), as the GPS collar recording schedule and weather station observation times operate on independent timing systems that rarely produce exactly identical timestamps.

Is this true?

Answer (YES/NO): NO